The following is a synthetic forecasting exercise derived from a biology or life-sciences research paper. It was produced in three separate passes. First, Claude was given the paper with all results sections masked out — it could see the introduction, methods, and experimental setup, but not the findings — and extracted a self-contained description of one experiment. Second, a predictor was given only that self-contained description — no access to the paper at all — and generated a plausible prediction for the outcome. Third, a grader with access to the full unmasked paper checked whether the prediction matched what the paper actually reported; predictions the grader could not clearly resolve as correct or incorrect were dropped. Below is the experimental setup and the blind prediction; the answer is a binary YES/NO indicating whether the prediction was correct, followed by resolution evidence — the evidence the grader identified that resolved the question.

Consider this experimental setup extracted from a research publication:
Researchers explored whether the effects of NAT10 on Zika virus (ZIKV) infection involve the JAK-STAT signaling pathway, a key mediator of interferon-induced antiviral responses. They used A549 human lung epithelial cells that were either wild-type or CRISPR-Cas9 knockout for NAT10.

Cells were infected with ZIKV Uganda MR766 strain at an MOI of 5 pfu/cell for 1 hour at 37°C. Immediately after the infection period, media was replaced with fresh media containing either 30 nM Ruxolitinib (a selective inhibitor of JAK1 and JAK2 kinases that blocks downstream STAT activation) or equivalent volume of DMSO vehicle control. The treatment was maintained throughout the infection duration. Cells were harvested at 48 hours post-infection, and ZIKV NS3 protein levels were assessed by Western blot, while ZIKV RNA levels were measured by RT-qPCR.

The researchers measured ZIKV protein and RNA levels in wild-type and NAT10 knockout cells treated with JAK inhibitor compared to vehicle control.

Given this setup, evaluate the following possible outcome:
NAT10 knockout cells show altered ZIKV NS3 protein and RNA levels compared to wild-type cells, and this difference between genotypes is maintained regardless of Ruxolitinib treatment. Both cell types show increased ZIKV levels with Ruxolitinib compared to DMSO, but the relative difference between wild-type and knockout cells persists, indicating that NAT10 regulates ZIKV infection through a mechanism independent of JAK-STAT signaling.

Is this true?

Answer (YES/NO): NO